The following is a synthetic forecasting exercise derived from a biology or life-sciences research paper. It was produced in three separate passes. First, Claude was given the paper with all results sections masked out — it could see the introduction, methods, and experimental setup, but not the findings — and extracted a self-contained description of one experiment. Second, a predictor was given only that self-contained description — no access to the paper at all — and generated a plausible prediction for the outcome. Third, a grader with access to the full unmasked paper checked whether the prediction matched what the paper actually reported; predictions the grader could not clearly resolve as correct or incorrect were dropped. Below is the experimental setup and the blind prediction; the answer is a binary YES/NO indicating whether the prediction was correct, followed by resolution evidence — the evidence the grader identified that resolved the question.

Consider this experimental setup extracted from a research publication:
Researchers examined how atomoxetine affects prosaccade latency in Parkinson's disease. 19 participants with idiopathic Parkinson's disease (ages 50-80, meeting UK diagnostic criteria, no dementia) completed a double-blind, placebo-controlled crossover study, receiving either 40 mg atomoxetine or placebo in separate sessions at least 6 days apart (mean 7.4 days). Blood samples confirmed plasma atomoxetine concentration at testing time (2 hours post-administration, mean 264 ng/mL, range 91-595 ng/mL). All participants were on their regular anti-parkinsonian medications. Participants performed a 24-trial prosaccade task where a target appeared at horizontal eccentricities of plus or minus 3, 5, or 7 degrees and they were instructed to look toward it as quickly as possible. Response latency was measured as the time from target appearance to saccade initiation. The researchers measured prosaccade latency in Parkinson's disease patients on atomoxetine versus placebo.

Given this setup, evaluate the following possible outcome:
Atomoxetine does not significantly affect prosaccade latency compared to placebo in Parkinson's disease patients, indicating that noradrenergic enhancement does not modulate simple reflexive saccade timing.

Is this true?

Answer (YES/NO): NO